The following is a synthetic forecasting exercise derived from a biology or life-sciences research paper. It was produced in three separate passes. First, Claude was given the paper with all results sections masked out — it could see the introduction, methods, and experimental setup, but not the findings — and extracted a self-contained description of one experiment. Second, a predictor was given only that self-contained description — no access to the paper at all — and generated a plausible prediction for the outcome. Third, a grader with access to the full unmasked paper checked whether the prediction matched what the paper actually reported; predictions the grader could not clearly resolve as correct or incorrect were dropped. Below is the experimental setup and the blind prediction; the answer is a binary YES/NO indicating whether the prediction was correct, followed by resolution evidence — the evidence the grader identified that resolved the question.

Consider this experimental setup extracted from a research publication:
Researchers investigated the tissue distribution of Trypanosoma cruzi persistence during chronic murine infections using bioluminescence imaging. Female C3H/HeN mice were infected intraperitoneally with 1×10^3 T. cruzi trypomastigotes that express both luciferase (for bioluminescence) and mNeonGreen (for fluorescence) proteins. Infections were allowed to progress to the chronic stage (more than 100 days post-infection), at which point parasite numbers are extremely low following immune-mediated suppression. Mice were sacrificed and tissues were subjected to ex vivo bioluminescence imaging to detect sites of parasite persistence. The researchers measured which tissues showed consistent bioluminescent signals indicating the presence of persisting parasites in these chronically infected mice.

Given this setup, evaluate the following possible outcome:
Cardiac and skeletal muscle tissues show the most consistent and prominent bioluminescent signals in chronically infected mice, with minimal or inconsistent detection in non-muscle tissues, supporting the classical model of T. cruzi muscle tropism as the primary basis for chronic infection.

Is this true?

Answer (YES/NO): NO